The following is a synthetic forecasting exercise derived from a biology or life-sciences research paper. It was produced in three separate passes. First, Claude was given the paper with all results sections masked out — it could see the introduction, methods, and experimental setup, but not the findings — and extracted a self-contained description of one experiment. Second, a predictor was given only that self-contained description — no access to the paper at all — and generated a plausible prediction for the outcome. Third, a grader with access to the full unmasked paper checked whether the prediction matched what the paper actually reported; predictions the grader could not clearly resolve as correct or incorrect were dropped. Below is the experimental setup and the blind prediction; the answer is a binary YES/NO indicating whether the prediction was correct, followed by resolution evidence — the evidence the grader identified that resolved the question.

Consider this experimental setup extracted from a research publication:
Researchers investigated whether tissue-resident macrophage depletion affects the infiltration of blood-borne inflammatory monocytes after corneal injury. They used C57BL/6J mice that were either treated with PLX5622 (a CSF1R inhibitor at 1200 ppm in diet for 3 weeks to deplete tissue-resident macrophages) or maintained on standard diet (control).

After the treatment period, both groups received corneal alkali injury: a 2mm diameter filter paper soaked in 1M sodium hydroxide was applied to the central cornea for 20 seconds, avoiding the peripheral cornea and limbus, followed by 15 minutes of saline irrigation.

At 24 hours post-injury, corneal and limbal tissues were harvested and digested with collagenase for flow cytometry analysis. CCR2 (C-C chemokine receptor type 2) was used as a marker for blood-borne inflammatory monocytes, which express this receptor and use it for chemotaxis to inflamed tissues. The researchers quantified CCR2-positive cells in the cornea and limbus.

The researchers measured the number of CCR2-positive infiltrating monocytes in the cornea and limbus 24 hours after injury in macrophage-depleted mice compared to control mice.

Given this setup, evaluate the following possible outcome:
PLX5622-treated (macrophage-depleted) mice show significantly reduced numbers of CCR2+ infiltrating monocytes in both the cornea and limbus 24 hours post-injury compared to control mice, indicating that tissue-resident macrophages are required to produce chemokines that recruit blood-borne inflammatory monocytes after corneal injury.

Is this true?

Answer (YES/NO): NO